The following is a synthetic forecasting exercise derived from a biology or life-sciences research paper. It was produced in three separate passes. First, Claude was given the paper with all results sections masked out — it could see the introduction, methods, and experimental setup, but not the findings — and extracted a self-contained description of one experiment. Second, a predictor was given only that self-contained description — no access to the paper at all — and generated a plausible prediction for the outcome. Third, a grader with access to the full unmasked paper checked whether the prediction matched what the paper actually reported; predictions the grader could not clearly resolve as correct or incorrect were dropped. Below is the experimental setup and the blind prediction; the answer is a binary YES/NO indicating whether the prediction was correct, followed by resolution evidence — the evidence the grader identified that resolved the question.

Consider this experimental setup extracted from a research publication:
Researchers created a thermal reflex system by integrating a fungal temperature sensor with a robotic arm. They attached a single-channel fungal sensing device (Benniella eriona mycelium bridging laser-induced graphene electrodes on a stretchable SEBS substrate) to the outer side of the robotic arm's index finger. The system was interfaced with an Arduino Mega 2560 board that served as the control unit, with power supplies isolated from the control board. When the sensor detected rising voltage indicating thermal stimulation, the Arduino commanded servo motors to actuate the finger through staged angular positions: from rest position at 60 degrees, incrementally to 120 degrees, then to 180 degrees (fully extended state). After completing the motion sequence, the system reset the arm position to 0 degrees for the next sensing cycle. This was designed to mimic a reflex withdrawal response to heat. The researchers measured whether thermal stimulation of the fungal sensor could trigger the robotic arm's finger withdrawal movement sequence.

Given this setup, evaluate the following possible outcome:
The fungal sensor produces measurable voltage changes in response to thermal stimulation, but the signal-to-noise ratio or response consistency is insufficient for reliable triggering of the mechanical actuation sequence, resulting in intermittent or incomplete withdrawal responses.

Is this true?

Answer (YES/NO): NO